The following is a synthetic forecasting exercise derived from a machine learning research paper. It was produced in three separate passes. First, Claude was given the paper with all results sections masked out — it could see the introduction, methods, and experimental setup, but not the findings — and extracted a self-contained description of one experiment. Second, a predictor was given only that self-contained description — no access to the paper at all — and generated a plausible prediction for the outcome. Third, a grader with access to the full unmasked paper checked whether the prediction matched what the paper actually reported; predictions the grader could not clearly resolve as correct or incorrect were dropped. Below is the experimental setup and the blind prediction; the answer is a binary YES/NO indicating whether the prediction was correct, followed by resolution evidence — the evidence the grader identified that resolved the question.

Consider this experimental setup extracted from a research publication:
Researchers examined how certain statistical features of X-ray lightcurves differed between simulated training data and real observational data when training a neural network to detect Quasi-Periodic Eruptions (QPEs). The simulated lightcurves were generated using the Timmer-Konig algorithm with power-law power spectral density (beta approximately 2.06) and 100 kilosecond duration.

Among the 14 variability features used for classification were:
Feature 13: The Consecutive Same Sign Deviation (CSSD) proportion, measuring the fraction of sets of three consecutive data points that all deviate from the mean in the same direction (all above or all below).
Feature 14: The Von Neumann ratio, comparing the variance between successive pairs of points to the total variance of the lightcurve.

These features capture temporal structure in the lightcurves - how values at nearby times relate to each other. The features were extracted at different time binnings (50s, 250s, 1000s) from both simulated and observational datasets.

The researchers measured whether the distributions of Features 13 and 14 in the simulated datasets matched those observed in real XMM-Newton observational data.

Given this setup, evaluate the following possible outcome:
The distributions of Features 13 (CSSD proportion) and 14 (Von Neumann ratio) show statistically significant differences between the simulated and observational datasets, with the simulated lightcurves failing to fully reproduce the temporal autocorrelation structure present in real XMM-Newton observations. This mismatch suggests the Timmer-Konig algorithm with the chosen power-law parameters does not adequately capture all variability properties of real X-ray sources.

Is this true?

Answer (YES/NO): NO